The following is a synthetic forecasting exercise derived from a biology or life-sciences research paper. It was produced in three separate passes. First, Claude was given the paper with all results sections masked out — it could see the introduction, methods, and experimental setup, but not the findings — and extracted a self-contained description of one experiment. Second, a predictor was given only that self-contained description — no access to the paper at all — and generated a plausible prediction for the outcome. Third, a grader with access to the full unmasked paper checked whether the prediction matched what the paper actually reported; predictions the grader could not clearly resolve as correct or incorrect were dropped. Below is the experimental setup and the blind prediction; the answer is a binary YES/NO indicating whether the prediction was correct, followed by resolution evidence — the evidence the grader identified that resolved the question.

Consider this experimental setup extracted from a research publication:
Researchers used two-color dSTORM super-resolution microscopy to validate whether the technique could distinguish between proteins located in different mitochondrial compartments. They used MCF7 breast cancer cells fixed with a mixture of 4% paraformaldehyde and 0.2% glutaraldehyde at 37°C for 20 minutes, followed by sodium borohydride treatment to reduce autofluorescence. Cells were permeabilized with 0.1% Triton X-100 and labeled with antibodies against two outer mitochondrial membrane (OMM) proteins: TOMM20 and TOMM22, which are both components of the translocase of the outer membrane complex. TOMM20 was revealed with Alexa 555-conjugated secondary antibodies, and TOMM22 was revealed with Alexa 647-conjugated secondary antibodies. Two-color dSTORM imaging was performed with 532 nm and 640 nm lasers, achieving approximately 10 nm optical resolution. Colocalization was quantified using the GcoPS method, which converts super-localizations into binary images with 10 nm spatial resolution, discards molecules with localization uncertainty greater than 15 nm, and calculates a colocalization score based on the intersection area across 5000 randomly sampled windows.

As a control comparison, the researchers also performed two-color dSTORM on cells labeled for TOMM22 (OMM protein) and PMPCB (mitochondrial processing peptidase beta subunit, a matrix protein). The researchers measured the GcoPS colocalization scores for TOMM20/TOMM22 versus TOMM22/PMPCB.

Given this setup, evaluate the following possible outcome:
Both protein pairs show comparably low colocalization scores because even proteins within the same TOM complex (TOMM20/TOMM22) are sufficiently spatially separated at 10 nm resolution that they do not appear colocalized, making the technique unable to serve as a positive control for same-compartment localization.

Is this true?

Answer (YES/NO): NO